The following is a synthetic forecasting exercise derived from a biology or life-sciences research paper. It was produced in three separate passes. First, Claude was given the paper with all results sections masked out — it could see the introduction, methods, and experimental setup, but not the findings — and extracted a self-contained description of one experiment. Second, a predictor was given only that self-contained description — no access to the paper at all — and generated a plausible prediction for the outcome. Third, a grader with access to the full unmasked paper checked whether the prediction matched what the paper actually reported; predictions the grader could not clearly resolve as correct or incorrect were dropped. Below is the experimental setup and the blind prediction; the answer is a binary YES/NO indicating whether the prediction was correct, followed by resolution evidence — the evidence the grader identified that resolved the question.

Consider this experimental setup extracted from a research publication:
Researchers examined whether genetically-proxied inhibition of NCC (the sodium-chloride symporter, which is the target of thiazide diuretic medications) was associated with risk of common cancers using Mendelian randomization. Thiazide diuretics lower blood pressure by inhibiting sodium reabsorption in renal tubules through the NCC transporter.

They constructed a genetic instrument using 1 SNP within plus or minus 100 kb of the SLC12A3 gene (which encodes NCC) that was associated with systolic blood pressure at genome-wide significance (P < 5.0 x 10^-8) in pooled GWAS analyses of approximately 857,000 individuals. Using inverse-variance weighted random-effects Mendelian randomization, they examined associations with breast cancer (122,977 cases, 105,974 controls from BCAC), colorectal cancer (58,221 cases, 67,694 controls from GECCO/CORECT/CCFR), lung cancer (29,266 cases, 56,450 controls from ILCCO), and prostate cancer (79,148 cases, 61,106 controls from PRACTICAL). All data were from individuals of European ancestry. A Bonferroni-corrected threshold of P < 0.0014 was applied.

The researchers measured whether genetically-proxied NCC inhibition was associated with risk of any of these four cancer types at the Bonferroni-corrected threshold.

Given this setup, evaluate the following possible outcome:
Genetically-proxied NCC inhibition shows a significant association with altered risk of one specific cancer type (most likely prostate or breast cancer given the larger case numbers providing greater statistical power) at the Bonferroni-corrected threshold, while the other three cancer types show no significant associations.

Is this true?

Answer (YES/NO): NO